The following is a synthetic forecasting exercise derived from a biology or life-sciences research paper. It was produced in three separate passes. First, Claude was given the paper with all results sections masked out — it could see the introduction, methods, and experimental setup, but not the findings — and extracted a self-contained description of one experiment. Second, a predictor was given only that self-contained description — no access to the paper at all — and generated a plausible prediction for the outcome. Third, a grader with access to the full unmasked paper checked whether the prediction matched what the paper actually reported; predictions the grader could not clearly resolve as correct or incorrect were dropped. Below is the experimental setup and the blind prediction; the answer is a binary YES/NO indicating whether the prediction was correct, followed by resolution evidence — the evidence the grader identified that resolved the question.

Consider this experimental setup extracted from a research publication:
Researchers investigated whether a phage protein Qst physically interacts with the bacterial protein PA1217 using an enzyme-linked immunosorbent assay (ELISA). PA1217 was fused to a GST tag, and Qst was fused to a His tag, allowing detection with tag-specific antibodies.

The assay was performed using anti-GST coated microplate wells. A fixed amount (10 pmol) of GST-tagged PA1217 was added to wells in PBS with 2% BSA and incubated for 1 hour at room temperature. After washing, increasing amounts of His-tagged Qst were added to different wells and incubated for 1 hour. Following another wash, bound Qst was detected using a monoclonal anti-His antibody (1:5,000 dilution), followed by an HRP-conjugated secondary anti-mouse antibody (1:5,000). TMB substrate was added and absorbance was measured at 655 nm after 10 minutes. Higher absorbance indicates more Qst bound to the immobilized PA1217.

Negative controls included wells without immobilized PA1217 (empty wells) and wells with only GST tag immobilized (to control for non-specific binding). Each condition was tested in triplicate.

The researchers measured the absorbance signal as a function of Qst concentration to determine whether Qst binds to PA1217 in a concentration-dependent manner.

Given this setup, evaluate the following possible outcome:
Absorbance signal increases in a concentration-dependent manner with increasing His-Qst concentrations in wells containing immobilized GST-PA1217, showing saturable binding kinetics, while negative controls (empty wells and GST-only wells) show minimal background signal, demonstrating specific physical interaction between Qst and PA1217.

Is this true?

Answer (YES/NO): NO